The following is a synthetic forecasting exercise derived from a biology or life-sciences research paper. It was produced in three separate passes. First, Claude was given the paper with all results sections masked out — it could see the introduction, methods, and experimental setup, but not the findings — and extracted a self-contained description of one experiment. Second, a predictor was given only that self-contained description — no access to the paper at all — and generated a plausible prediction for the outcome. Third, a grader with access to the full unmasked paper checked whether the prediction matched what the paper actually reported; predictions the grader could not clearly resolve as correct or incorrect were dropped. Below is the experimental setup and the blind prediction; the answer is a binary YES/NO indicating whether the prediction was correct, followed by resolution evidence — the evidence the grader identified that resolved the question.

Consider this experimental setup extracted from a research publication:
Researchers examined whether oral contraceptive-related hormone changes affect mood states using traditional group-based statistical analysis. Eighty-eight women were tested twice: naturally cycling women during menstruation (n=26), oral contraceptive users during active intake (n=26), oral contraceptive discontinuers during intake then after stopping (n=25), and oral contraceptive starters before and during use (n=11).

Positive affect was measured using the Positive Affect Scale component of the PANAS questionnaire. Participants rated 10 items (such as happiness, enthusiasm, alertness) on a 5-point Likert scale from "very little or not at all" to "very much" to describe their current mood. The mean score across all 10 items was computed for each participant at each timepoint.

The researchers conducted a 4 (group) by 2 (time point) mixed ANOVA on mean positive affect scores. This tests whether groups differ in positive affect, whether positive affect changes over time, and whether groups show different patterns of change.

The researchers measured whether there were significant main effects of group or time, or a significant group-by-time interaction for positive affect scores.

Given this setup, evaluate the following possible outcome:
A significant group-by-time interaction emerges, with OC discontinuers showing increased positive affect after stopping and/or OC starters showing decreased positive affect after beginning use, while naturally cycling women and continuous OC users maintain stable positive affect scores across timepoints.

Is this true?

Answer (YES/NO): NO